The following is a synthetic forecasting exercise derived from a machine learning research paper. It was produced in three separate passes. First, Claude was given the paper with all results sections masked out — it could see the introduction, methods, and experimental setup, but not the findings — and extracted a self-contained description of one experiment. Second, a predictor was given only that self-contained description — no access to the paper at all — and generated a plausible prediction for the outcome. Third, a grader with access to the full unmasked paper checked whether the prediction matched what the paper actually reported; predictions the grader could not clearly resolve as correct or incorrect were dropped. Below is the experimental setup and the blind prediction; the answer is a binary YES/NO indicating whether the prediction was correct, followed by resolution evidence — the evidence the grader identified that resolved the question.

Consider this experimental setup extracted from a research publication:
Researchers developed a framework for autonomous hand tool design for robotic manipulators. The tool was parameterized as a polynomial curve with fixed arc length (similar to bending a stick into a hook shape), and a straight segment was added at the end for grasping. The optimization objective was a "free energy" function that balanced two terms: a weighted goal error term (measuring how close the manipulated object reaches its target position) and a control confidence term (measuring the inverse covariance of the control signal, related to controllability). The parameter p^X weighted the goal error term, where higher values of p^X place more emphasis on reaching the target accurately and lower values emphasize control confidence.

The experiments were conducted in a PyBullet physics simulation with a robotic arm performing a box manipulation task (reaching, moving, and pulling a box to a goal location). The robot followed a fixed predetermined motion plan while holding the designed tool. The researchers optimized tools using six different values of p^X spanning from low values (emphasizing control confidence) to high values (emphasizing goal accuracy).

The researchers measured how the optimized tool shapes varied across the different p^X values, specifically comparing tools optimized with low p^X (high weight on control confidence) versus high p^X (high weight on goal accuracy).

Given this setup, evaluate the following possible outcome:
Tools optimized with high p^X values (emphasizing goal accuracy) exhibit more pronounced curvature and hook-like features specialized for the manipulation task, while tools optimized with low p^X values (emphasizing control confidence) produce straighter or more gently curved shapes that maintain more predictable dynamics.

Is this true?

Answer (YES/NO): NO